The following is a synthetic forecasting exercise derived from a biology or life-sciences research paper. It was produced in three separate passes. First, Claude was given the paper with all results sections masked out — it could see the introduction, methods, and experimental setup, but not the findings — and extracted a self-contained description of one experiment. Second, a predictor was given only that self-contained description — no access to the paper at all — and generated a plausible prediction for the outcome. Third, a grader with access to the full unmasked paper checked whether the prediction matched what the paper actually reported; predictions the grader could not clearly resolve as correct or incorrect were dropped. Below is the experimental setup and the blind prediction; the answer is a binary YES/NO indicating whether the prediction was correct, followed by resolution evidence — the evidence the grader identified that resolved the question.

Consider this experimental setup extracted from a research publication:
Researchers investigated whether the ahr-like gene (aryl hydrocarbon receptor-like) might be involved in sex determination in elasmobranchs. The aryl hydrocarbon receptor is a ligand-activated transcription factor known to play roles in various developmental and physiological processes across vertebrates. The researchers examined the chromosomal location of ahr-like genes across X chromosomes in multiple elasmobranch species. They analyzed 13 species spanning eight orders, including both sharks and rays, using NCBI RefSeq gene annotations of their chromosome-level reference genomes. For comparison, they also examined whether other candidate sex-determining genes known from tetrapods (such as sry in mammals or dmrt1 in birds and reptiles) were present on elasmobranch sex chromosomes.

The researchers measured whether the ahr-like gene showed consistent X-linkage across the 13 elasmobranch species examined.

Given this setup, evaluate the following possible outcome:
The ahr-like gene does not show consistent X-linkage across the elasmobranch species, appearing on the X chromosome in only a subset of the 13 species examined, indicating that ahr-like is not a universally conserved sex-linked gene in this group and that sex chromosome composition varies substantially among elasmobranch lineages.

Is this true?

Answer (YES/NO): NO